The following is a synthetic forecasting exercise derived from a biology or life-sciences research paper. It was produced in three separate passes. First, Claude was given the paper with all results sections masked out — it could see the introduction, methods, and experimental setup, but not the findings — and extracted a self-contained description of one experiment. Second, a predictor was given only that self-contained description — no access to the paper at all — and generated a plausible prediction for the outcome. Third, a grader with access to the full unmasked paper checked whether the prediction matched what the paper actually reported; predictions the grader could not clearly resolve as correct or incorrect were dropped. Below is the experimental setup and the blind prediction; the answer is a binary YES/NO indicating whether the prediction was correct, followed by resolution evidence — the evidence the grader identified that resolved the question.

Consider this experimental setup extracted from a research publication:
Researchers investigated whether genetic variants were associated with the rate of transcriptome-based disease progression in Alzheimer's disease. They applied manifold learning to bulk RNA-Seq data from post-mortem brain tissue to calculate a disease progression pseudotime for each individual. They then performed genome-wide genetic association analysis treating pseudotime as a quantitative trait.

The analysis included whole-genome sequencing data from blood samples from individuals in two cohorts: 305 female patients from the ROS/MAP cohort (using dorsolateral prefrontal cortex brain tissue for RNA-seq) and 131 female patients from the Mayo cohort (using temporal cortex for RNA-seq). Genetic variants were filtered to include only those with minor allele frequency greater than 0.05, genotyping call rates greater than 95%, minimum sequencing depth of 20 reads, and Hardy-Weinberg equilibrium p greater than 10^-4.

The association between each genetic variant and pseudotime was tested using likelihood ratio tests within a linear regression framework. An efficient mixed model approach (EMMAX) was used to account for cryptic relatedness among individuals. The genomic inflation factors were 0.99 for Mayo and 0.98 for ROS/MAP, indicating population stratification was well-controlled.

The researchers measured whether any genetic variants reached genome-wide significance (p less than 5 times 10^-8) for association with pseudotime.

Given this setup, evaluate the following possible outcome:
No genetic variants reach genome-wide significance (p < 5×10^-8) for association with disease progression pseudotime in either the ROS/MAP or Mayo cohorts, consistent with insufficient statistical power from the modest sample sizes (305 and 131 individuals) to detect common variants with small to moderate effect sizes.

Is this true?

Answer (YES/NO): YES